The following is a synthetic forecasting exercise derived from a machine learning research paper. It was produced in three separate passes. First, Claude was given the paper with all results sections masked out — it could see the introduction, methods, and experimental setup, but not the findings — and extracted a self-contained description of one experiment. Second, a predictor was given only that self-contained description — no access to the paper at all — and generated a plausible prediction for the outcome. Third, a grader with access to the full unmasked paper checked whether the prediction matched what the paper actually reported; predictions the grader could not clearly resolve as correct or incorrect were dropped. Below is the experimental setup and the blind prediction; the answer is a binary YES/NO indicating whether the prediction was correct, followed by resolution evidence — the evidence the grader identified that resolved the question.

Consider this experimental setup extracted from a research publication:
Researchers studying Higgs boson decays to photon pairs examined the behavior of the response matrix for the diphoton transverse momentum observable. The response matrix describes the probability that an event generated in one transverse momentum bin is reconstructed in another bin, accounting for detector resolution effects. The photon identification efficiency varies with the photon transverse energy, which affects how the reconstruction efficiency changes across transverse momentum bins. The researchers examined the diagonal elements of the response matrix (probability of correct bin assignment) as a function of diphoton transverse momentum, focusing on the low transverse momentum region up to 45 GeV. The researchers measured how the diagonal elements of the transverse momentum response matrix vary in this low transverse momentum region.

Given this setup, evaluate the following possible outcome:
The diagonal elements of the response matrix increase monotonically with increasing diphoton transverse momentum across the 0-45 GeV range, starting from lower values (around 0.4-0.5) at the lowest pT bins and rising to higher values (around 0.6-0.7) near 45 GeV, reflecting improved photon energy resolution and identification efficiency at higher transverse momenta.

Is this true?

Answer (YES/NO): NO